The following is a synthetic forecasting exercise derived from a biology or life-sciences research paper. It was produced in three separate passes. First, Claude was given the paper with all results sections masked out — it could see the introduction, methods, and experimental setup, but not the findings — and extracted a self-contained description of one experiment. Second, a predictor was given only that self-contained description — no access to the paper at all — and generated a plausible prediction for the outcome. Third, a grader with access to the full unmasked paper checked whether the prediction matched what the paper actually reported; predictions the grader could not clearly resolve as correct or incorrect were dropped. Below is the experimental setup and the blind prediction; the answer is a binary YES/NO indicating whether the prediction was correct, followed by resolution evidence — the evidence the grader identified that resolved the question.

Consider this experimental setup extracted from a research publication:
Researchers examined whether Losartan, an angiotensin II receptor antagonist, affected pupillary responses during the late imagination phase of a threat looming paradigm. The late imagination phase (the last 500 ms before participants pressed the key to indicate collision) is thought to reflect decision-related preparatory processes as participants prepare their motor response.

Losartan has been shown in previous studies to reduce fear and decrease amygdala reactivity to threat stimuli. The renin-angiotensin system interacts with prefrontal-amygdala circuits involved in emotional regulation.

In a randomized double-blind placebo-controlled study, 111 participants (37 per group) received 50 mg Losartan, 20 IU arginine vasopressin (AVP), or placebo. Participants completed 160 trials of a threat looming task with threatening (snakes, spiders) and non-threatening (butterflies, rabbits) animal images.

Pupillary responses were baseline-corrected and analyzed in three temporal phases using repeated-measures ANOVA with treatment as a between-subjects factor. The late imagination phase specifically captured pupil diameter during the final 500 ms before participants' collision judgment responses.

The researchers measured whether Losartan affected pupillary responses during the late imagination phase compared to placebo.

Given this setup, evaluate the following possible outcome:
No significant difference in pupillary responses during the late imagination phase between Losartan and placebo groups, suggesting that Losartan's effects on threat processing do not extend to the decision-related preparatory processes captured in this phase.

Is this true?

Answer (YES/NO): YES